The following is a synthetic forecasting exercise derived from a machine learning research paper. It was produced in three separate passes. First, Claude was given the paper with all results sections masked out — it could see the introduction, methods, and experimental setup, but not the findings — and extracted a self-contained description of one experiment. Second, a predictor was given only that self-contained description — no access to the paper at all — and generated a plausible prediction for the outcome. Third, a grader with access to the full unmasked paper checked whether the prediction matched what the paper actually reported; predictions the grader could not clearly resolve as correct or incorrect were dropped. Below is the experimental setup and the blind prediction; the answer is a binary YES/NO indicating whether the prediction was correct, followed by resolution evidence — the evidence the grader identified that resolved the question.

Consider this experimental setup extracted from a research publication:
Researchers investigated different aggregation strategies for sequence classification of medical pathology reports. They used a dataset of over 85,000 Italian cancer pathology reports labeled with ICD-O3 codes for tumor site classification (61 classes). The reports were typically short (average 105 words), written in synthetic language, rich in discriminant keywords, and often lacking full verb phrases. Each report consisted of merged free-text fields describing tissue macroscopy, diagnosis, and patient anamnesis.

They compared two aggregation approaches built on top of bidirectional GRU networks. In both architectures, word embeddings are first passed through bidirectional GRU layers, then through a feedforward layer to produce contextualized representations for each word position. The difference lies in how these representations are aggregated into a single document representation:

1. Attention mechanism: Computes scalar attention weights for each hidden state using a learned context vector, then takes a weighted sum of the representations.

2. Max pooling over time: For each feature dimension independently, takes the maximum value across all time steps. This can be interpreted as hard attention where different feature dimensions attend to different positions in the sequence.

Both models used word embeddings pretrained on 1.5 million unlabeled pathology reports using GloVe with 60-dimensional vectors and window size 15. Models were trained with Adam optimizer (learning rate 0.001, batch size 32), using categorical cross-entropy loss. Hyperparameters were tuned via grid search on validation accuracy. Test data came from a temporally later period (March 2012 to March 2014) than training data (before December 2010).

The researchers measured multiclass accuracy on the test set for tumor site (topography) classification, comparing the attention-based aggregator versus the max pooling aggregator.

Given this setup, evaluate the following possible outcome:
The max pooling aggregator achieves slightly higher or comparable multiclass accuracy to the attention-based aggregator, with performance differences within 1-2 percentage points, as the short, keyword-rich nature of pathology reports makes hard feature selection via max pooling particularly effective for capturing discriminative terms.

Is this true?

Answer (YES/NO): YES